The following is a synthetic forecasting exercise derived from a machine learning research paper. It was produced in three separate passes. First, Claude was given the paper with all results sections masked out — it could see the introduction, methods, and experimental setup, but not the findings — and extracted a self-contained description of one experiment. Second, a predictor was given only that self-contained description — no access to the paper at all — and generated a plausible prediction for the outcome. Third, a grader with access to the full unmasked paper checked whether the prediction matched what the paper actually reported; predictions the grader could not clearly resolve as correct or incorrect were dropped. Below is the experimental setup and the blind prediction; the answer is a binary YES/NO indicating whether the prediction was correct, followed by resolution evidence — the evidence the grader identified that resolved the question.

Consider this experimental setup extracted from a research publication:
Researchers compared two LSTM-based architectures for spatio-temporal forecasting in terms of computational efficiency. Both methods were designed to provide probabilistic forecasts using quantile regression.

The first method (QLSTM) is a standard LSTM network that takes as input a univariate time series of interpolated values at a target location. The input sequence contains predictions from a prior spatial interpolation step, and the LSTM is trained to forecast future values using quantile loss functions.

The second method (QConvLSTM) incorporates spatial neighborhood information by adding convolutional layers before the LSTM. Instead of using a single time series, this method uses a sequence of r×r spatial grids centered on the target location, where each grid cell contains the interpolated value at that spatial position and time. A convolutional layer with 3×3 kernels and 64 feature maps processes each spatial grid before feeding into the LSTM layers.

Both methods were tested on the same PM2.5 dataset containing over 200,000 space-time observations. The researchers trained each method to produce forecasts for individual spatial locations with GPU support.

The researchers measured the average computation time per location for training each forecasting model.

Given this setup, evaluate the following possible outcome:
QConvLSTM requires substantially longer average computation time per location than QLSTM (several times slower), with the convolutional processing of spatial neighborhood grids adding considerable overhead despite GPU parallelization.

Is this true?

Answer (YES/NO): YES